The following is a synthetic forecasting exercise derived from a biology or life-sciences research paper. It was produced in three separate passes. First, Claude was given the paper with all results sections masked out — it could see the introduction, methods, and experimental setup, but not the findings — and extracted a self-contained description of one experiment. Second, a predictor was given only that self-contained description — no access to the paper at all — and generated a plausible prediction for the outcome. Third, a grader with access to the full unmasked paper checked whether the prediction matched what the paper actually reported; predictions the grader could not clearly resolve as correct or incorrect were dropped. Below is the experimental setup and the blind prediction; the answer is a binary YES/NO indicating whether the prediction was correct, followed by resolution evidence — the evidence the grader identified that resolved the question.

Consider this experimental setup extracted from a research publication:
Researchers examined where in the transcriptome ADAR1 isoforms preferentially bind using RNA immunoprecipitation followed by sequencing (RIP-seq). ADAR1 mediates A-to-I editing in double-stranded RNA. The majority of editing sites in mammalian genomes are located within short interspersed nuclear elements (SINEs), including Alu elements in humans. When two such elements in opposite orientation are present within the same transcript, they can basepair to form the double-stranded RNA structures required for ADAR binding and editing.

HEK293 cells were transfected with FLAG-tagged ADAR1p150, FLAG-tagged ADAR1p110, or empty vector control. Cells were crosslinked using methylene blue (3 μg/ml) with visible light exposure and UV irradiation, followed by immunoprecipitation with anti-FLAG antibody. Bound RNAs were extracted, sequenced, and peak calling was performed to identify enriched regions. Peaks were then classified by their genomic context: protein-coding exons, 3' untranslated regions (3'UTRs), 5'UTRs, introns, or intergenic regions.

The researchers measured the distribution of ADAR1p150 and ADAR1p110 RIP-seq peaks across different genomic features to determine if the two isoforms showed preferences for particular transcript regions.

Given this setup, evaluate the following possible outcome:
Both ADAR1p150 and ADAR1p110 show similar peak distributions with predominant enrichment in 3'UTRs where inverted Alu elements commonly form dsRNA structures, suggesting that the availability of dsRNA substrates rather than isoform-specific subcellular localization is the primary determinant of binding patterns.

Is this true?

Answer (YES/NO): NO